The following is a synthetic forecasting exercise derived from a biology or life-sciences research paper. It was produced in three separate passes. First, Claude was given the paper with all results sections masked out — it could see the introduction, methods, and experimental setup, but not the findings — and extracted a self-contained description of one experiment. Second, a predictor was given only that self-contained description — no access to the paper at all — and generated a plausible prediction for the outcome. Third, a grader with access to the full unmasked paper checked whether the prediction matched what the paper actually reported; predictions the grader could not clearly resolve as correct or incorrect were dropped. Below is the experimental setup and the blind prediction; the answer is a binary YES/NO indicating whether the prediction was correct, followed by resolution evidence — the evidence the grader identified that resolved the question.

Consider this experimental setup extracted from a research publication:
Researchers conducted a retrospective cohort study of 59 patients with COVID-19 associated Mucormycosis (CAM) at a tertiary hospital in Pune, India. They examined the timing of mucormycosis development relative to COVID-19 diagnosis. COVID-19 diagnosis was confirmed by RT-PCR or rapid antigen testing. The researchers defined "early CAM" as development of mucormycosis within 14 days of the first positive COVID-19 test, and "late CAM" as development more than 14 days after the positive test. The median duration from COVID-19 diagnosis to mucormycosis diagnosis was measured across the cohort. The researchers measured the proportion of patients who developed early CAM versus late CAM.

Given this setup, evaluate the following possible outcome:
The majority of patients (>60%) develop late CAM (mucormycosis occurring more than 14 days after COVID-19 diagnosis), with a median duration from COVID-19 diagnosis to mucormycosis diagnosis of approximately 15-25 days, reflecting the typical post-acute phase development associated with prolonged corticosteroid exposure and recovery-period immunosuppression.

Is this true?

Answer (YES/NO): YES